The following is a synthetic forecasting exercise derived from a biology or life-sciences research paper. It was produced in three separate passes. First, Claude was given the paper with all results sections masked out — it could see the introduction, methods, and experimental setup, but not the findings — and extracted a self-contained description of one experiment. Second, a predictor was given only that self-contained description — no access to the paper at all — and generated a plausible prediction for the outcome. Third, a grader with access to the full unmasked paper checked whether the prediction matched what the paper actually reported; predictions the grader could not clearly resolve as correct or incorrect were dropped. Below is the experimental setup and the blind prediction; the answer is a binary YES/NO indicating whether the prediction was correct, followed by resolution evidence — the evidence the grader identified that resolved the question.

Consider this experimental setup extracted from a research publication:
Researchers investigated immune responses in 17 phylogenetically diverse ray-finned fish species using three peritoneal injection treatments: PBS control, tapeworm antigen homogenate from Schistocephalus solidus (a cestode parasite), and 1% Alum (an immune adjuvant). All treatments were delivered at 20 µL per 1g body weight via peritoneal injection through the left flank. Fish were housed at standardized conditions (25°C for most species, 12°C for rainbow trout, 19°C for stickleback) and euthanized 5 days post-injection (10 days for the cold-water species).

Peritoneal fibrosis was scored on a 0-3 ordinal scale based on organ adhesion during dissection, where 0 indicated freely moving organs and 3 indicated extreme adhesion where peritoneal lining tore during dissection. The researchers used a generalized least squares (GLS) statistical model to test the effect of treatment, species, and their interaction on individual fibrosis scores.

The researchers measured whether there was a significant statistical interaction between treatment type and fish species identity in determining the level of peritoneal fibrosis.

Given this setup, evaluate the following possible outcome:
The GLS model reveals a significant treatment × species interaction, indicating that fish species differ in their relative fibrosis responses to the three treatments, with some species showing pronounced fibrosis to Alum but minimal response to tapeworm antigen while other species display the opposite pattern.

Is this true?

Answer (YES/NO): NO